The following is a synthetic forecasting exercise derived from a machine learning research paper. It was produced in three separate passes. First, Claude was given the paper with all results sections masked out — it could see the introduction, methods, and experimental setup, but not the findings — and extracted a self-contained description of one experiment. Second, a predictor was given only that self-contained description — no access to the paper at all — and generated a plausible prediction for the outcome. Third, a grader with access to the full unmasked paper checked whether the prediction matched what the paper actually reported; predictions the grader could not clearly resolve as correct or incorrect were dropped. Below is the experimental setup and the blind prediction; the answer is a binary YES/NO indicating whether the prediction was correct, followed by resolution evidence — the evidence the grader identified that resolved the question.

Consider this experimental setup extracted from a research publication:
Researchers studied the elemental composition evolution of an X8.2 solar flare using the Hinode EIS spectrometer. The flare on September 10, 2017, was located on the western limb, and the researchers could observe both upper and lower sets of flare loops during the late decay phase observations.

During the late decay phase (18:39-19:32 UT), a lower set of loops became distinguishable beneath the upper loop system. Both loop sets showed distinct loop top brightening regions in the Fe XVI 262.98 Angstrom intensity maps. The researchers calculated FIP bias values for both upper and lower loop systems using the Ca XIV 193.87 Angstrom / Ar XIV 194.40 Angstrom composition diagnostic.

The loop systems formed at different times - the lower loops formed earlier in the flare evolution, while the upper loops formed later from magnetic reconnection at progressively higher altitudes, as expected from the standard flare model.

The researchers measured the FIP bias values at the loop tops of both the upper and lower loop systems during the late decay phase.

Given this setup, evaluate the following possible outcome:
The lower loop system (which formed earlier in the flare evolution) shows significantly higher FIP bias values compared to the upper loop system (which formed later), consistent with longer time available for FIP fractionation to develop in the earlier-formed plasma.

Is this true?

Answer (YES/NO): NO